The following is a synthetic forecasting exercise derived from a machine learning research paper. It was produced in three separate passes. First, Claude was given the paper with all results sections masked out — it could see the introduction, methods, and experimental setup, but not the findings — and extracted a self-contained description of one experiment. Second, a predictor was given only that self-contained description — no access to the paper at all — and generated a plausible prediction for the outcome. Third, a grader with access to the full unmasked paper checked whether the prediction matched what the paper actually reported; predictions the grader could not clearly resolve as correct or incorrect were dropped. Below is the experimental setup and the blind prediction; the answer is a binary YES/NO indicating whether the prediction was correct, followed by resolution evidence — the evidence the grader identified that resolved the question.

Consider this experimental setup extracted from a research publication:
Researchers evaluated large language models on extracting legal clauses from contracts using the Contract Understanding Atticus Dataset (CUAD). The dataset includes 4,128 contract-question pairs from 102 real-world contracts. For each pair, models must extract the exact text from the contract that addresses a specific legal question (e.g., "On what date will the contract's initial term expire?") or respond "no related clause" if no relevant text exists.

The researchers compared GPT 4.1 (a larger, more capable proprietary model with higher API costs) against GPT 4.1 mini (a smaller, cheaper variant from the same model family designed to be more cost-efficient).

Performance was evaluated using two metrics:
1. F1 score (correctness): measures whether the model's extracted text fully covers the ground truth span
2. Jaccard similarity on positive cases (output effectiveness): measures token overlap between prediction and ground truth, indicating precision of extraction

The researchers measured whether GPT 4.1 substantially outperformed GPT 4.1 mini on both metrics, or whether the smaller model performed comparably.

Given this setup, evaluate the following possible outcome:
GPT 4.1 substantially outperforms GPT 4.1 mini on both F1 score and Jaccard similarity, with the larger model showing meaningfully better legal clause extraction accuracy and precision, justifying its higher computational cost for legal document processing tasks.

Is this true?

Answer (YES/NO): NO